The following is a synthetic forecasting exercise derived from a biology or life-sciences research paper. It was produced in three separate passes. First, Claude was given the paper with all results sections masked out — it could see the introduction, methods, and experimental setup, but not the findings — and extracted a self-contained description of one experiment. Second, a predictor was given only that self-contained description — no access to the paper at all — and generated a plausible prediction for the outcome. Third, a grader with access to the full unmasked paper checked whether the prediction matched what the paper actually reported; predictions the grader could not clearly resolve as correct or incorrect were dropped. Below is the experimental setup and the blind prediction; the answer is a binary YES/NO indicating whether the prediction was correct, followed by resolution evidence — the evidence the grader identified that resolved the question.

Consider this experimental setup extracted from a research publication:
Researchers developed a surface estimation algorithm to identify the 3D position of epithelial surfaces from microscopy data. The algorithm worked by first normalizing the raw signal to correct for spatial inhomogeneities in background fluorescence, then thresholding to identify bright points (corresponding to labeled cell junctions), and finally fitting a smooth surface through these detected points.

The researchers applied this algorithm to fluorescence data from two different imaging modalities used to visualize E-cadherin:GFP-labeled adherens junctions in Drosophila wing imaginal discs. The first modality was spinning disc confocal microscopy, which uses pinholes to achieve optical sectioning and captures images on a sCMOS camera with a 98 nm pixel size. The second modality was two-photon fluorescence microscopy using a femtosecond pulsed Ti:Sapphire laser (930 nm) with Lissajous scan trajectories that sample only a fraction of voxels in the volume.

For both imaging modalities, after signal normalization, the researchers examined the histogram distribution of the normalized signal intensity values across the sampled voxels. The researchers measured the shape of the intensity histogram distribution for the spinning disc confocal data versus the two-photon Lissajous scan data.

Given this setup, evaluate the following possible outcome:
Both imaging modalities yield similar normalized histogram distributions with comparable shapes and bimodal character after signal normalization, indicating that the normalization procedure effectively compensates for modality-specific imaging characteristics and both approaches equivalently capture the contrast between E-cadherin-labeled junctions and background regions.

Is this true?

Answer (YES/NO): NO